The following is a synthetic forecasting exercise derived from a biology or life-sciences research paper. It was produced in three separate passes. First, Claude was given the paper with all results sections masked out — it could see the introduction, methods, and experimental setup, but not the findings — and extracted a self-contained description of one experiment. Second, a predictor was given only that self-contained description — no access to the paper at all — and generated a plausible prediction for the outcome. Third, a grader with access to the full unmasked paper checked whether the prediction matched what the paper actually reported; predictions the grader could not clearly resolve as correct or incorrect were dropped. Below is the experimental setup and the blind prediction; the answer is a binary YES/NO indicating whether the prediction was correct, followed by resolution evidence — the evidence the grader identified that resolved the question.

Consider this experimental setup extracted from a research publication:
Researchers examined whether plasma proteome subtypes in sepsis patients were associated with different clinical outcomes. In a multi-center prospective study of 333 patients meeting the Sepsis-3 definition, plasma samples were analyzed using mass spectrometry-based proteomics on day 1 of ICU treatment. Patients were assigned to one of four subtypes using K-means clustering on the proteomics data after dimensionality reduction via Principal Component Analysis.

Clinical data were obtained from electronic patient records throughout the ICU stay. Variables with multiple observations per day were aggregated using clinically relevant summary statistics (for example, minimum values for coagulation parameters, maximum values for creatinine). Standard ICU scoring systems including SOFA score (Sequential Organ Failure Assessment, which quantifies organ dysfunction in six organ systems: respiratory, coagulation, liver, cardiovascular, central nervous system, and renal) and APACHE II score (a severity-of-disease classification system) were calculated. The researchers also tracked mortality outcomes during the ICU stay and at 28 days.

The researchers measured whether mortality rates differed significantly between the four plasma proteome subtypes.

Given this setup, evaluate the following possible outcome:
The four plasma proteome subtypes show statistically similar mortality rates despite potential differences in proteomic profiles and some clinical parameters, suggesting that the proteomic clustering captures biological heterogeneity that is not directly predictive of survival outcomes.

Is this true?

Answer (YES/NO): NO